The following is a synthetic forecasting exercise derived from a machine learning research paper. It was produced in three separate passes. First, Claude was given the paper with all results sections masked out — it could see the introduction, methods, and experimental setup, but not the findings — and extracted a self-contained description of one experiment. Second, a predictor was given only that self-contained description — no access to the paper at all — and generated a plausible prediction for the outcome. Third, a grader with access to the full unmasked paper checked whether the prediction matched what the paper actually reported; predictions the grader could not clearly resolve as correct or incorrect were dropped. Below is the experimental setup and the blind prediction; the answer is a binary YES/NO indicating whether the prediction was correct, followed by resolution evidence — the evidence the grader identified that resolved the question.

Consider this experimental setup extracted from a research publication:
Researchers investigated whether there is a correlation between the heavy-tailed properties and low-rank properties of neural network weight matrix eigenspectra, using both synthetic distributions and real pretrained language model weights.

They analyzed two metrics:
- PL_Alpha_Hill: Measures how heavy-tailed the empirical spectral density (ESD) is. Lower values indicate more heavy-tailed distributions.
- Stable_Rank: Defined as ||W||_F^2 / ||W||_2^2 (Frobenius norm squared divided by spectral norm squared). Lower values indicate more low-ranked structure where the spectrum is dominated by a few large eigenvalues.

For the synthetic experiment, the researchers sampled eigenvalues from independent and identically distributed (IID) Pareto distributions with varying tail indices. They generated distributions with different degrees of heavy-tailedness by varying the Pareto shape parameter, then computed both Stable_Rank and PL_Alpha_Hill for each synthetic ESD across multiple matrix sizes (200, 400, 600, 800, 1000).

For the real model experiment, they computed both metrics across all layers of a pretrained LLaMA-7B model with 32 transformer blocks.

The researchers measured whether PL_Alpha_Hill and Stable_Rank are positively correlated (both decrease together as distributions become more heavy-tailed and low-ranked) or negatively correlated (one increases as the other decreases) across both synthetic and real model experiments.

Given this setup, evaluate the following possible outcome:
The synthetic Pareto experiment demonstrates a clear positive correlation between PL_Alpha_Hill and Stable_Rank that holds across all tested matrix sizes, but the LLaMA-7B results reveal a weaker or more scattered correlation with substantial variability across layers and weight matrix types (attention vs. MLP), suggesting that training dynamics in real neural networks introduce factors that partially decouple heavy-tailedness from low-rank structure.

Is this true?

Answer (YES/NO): NO